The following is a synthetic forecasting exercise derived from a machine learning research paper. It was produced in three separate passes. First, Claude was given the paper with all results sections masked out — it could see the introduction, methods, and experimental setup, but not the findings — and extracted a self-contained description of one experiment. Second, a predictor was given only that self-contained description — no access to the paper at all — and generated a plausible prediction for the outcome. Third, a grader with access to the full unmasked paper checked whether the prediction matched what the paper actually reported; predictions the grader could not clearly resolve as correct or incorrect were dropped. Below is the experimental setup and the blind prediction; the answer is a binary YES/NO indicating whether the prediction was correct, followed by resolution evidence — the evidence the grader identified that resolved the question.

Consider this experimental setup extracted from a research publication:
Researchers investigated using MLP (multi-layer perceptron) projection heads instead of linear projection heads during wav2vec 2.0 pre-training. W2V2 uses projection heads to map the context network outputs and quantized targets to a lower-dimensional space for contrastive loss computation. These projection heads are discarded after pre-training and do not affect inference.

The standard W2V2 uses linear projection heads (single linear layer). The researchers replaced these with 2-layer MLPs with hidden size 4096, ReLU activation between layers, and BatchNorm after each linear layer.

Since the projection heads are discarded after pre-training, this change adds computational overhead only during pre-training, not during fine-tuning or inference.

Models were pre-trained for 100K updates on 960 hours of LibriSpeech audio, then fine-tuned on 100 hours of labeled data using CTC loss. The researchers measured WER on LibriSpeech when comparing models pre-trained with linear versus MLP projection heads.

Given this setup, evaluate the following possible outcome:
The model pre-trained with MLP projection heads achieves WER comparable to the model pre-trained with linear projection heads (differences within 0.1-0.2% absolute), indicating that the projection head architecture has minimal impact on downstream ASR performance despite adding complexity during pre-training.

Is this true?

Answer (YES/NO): NO